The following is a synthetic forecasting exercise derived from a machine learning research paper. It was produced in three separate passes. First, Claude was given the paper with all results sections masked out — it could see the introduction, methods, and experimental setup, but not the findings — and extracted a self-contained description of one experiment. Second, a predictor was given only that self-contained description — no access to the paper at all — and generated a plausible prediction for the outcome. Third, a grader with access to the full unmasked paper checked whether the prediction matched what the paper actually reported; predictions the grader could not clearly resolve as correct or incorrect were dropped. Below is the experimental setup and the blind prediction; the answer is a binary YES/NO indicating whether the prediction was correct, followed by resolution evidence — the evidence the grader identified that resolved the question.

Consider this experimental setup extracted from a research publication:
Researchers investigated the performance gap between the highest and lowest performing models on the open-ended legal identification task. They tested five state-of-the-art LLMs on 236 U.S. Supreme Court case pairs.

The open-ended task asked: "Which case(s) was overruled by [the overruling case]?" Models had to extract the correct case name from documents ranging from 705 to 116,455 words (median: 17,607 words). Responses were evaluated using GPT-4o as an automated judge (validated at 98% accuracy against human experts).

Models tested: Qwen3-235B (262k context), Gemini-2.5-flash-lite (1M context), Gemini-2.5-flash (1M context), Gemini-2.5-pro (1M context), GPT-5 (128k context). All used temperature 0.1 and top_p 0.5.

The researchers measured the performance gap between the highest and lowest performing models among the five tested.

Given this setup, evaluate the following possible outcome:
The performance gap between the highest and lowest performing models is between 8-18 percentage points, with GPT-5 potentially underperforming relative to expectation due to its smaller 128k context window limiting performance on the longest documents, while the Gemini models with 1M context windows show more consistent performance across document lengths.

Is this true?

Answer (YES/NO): NO